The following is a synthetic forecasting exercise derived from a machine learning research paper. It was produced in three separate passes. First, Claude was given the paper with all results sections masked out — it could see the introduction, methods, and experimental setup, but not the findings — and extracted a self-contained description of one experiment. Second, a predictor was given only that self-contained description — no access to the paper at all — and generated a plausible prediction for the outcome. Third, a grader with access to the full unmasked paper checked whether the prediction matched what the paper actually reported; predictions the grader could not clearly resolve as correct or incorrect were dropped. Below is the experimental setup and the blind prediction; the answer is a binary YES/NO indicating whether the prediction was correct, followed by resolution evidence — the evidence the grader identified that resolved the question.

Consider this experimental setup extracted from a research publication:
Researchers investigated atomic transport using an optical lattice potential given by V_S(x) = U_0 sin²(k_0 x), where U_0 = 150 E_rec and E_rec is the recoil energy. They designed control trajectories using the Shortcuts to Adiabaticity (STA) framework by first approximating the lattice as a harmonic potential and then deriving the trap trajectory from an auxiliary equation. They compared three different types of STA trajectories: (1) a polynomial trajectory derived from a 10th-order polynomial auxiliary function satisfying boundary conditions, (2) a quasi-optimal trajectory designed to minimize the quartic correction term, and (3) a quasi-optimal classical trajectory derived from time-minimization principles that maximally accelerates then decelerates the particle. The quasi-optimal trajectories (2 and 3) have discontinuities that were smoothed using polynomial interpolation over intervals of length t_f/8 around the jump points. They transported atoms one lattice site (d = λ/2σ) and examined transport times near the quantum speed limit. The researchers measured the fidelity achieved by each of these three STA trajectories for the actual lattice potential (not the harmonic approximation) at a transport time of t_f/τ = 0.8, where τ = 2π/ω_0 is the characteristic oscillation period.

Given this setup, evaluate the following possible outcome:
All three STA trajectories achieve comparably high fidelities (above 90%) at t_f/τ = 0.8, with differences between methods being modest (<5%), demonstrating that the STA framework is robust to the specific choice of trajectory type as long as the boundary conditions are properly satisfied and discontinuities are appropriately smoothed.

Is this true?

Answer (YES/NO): NO